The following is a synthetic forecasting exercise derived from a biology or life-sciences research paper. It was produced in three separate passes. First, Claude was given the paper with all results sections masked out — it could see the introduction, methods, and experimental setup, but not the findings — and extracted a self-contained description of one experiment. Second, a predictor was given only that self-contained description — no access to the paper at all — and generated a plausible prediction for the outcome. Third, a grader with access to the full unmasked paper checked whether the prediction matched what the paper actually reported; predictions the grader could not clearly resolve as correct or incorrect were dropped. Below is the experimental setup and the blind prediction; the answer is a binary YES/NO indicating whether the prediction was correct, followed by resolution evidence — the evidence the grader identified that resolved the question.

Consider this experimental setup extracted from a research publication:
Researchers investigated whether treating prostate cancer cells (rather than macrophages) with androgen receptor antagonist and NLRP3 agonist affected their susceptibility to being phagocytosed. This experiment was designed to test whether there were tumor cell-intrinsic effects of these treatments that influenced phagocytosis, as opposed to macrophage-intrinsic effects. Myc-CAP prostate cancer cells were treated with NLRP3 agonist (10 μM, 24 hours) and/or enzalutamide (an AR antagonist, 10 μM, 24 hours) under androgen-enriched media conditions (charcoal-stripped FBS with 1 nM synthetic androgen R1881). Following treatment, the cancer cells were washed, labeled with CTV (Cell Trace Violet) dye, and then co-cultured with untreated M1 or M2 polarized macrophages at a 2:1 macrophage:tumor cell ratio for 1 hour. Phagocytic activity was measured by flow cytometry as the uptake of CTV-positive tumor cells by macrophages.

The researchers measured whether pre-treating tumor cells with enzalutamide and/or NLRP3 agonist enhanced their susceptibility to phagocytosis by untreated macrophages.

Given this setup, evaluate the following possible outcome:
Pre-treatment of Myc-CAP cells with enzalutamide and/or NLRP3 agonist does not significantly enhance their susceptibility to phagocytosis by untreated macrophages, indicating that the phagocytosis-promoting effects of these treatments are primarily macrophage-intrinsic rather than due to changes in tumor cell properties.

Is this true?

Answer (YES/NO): YES